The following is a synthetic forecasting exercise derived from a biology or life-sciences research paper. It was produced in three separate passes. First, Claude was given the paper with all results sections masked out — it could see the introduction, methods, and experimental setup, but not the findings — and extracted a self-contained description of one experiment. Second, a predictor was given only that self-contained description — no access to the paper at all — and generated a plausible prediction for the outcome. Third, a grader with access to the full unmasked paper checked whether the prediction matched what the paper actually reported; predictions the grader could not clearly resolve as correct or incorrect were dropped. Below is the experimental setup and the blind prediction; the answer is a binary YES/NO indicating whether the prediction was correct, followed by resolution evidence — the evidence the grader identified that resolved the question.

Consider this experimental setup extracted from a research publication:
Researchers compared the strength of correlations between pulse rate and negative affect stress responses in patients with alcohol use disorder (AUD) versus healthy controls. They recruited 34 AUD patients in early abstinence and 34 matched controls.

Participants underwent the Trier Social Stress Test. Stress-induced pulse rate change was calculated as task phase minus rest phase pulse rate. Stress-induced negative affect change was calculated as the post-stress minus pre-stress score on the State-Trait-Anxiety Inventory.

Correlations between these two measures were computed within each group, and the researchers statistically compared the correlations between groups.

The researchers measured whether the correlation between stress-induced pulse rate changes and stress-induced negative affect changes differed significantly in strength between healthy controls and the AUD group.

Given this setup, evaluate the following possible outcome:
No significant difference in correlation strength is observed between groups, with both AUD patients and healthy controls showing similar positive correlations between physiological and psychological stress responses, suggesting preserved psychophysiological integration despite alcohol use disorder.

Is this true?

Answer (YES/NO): NO